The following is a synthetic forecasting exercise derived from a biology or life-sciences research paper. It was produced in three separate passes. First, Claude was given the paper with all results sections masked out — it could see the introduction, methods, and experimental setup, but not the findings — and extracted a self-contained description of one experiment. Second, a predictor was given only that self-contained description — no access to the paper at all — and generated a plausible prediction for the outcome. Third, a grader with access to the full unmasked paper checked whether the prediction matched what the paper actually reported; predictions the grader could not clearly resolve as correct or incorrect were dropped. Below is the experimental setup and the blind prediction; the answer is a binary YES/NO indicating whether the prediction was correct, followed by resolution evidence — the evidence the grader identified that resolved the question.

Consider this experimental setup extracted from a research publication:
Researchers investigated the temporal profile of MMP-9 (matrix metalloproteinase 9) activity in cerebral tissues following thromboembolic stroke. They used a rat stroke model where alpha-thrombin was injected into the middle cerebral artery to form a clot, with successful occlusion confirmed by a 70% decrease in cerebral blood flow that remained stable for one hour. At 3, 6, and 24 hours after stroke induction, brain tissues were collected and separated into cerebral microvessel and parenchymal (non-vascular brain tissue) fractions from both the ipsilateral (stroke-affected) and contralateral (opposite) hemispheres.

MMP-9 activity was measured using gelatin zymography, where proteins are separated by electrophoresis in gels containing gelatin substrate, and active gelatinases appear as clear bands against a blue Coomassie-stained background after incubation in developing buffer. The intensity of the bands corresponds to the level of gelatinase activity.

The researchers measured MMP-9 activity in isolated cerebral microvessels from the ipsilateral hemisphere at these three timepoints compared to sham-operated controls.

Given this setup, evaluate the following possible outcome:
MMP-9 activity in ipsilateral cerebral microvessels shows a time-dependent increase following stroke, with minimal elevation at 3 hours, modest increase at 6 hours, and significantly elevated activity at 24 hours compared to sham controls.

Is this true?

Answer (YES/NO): NO